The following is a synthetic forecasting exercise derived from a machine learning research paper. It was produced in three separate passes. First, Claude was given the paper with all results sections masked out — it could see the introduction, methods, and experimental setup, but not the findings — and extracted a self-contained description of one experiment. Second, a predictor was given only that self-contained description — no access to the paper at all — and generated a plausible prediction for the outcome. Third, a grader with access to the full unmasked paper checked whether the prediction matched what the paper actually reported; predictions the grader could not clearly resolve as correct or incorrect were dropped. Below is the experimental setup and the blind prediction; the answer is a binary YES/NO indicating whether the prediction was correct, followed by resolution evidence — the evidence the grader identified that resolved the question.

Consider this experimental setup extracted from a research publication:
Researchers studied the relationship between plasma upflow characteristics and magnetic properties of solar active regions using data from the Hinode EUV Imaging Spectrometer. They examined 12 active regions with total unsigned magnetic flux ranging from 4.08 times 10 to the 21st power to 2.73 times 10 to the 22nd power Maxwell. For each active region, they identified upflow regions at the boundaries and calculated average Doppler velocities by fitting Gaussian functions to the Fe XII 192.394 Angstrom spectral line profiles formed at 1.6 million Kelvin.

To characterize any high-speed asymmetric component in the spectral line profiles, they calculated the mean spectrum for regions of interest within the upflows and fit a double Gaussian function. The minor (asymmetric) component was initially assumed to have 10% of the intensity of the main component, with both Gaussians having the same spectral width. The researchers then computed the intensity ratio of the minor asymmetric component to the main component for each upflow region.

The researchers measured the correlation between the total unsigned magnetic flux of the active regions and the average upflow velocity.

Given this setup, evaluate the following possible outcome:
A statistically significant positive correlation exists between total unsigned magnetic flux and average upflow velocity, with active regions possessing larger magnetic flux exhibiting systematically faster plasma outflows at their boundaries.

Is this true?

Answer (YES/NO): NO